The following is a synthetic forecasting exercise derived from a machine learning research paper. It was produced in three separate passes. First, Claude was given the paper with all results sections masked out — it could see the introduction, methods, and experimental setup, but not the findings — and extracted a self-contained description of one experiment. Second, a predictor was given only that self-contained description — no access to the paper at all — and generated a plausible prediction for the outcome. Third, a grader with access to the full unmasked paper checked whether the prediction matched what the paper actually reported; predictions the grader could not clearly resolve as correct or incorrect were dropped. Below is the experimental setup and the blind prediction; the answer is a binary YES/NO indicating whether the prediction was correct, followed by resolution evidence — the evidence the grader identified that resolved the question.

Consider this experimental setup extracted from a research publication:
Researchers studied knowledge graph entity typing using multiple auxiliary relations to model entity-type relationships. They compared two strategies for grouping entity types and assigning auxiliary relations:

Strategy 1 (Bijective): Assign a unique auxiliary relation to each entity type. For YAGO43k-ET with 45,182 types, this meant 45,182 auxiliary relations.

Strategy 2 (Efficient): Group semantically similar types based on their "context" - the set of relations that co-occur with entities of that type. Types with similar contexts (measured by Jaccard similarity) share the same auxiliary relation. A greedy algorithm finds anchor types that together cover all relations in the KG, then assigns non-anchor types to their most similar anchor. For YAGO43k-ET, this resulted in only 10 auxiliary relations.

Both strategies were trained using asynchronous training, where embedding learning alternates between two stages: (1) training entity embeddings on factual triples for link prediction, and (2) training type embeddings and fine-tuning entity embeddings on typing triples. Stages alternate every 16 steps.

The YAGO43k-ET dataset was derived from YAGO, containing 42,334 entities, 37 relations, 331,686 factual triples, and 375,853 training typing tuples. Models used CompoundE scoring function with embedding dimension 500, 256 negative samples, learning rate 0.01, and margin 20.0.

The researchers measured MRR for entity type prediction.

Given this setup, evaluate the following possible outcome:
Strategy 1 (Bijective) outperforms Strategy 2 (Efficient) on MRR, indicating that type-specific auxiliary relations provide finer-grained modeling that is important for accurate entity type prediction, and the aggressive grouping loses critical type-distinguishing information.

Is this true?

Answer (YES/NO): NO